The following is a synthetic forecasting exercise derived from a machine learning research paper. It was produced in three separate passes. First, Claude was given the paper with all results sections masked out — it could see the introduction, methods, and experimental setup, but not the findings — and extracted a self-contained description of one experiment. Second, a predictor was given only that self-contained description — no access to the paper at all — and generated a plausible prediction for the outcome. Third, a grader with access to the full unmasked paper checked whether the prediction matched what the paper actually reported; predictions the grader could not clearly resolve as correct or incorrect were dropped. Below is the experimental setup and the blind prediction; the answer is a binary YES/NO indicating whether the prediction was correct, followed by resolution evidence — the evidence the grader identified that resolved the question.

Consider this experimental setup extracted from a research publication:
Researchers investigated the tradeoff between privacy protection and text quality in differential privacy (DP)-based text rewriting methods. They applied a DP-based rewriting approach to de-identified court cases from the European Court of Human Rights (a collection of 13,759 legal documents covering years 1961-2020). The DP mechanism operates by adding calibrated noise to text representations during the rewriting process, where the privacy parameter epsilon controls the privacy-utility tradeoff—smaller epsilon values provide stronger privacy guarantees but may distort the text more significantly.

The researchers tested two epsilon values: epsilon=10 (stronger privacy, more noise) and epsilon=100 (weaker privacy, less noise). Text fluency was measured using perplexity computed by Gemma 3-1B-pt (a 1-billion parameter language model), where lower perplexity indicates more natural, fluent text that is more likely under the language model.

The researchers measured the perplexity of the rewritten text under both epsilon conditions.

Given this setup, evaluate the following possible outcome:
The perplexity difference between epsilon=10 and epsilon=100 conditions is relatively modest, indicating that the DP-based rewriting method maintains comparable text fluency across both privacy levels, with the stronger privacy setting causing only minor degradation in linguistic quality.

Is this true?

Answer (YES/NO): NO